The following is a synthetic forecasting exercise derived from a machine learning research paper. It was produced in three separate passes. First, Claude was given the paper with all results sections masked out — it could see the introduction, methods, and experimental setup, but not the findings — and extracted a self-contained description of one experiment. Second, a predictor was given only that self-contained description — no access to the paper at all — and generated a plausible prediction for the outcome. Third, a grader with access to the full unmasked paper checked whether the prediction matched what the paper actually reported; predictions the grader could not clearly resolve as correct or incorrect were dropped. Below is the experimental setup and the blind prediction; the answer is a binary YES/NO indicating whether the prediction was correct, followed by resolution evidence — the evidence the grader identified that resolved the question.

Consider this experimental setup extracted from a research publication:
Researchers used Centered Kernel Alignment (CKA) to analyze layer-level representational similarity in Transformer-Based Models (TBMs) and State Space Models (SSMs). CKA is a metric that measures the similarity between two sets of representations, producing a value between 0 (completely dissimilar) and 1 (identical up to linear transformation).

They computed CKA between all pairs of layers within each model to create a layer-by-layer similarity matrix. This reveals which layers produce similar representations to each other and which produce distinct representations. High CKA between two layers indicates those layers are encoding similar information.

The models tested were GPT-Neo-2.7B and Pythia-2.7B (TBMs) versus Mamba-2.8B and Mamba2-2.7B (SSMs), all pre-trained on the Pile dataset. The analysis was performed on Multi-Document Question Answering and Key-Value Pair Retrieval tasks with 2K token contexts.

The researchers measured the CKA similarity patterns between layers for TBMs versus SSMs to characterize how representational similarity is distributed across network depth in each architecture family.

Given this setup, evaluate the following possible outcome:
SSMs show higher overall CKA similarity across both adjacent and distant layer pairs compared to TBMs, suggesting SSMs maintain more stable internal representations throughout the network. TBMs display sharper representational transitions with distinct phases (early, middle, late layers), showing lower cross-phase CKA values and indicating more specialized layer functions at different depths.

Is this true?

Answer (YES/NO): NO